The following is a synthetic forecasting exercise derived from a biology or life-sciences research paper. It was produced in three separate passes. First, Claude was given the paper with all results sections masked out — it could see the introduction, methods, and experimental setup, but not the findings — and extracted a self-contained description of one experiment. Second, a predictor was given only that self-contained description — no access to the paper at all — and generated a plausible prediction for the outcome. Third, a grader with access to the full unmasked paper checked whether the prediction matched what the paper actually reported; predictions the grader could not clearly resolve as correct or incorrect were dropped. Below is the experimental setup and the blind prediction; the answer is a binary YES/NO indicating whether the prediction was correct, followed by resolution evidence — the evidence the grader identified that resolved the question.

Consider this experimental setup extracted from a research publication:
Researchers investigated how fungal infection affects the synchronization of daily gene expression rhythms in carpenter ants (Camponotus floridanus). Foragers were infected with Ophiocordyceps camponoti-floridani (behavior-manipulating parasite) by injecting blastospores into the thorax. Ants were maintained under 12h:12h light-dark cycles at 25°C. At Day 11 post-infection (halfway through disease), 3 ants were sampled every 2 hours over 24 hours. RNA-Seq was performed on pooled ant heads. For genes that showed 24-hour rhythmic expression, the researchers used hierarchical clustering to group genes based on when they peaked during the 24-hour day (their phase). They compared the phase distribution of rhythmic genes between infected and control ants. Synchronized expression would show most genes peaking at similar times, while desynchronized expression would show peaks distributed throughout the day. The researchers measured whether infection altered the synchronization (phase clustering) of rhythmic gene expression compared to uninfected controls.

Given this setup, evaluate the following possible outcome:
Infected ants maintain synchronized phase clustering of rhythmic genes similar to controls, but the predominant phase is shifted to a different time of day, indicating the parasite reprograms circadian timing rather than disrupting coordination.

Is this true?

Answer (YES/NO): NO